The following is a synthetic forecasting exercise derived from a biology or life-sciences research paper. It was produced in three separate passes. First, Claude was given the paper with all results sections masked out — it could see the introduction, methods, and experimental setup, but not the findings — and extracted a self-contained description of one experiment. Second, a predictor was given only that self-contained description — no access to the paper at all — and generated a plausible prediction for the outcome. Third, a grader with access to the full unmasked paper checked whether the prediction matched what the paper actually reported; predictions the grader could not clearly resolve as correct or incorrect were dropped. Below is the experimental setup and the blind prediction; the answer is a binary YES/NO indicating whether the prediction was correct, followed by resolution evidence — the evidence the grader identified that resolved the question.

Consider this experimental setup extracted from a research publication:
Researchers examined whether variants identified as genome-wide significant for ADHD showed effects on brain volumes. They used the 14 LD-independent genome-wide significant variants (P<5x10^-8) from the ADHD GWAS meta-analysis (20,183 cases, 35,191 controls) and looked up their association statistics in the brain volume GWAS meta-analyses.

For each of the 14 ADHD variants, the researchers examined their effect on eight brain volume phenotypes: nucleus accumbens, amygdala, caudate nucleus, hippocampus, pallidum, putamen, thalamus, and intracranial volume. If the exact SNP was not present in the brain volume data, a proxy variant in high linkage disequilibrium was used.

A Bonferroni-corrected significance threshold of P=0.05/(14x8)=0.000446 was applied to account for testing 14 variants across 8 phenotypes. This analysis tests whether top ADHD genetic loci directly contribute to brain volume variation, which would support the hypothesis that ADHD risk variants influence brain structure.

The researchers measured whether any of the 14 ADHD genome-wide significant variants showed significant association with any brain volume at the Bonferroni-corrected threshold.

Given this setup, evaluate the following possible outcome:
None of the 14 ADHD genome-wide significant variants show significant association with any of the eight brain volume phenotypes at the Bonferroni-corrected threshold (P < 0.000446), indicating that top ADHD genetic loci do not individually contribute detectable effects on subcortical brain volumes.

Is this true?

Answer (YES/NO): YES